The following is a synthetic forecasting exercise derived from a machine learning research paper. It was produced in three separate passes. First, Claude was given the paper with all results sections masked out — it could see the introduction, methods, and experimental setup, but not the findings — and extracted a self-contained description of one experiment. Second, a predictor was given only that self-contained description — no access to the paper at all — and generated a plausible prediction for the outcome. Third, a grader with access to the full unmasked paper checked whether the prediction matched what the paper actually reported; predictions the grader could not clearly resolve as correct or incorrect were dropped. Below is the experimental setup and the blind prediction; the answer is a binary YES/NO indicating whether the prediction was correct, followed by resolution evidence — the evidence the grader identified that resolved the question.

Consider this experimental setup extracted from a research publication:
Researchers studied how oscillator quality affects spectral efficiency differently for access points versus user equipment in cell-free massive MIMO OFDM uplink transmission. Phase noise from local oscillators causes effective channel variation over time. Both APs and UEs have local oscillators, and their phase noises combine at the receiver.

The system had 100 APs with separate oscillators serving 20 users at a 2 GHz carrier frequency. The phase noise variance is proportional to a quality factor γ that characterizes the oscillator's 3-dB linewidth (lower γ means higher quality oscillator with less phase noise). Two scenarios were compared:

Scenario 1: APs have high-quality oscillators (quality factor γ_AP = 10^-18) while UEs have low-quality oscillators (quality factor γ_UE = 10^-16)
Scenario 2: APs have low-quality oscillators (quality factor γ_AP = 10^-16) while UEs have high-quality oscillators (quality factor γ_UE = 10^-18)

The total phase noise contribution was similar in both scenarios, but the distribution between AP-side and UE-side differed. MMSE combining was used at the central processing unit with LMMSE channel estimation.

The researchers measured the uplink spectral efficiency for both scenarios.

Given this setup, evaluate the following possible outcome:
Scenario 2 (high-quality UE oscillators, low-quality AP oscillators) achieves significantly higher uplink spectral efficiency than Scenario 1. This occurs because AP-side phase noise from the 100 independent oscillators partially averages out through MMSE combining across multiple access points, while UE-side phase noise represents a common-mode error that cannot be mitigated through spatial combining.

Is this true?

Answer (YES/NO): YES